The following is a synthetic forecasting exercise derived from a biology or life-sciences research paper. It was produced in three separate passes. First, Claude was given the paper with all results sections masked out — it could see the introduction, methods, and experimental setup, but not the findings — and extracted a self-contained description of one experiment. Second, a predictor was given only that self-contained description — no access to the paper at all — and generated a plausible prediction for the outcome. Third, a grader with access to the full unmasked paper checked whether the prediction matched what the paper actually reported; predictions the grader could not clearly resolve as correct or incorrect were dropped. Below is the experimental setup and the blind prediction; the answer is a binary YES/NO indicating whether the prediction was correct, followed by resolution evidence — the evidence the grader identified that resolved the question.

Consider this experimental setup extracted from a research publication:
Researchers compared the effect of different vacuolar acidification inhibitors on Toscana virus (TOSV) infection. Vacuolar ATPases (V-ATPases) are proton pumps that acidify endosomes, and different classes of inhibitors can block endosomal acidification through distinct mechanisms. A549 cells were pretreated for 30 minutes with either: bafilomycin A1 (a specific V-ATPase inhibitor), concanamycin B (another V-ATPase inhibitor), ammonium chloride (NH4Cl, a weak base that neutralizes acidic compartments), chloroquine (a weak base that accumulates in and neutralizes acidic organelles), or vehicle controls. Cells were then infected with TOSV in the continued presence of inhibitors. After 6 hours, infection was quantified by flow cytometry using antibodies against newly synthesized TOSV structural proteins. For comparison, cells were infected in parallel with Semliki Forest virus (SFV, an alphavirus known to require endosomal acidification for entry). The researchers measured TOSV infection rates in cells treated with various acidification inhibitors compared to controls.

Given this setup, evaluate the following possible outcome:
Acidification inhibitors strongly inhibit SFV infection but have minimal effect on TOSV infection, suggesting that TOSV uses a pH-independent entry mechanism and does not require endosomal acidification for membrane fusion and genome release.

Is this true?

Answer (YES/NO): NO